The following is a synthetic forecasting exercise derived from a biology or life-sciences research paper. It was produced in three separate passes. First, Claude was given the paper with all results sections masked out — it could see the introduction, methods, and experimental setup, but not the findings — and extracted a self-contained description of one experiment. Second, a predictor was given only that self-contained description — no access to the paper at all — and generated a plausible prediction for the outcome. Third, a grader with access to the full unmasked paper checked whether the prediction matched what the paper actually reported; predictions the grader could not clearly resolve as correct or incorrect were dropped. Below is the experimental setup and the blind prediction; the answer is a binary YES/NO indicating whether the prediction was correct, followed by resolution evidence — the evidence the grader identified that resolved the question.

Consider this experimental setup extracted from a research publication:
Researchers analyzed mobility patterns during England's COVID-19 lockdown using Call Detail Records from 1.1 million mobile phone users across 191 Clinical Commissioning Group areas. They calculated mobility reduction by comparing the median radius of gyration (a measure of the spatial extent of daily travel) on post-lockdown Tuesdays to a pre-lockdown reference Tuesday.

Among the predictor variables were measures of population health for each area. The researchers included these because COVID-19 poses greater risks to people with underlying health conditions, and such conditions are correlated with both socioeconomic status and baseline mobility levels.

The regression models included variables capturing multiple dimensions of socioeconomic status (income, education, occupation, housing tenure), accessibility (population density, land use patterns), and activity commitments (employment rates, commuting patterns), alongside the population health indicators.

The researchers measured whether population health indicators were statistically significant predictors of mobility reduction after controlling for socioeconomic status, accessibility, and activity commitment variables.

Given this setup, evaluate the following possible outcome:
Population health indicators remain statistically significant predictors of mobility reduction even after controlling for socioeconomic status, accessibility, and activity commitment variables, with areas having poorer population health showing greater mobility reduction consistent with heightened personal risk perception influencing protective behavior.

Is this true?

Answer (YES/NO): YES